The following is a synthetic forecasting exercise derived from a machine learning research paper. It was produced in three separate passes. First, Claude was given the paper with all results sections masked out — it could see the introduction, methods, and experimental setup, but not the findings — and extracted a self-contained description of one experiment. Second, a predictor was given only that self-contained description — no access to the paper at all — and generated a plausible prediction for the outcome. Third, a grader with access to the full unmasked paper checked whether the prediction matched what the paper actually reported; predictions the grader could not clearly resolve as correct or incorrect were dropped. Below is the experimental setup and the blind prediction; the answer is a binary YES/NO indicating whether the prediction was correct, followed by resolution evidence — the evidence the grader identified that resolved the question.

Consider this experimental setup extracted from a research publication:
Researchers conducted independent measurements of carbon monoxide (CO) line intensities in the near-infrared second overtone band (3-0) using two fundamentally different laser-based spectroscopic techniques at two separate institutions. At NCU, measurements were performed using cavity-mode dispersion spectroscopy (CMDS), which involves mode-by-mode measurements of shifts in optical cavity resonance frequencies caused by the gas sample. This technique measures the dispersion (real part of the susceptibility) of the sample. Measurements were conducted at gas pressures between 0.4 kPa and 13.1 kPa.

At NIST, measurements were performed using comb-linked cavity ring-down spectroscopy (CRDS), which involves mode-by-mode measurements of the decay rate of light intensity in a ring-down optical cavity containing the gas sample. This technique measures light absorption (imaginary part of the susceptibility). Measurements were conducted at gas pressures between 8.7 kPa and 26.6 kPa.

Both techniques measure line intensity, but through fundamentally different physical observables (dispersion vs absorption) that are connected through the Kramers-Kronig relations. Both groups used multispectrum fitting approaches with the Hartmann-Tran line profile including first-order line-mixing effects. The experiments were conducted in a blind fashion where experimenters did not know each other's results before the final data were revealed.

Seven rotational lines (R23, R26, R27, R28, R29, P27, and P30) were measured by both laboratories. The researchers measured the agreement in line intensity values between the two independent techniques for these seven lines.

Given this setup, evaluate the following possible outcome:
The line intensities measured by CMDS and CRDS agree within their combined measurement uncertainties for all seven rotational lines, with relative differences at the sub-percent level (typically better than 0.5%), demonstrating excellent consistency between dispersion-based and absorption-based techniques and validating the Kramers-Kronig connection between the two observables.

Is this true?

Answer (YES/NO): YES